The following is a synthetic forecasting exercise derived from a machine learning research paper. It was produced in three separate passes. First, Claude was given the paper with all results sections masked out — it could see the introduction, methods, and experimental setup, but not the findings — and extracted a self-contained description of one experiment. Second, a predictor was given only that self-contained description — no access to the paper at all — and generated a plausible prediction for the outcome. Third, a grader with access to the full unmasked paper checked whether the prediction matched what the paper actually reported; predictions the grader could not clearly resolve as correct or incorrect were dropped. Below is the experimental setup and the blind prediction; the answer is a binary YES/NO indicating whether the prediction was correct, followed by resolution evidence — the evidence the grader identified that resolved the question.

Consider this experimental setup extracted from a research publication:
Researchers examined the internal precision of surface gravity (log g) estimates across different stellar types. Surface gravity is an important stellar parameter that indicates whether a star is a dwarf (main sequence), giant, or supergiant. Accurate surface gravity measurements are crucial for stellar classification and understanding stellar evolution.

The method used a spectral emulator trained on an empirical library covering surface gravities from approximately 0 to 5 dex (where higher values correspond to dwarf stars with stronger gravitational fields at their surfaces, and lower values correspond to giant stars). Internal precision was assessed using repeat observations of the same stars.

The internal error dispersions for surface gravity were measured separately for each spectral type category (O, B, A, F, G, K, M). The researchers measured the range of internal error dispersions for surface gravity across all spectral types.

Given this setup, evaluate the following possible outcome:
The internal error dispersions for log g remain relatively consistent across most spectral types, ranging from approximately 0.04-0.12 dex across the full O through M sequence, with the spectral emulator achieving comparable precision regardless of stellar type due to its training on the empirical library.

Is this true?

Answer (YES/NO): NO